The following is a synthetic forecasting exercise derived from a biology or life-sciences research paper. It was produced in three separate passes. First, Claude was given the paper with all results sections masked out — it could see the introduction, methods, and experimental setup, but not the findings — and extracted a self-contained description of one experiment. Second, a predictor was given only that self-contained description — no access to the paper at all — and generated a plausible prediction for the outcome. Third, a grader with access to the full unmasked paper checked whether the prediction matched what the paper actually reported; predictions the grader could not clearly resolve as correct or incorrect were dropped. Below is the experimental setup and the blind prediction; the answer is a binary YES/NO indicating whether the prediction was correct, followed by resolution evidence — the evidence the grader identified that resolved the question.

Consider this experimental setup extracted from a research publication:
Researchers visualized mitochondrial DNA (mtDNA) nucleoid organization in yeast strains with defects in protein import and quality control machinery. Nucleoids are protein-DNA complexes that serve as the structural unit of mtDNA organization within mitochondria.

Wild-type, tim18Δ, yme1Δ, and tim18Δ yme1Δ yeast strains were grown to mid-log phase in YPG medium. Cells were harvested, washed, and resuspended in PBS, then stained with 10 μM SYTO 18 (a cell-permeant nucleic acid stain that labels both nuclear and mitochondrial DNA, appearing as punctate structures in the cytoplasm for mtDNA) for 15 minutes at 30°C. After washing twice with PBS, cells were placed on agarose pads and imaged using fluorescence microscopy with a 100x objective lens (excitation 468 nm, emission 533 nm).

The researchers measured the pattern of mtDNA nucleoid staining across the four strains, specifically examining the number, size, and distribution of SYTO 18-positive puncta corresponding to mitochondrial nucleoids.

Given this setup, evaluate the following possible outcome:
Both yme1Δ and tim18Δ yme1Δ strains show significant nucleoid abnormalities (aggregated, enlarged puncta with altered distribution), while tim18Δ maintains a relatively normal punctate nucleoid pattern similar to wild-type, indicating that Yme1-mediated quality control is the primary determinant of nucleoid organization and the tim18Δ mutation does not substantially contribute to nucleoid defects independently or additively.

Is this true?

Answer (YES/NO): NO